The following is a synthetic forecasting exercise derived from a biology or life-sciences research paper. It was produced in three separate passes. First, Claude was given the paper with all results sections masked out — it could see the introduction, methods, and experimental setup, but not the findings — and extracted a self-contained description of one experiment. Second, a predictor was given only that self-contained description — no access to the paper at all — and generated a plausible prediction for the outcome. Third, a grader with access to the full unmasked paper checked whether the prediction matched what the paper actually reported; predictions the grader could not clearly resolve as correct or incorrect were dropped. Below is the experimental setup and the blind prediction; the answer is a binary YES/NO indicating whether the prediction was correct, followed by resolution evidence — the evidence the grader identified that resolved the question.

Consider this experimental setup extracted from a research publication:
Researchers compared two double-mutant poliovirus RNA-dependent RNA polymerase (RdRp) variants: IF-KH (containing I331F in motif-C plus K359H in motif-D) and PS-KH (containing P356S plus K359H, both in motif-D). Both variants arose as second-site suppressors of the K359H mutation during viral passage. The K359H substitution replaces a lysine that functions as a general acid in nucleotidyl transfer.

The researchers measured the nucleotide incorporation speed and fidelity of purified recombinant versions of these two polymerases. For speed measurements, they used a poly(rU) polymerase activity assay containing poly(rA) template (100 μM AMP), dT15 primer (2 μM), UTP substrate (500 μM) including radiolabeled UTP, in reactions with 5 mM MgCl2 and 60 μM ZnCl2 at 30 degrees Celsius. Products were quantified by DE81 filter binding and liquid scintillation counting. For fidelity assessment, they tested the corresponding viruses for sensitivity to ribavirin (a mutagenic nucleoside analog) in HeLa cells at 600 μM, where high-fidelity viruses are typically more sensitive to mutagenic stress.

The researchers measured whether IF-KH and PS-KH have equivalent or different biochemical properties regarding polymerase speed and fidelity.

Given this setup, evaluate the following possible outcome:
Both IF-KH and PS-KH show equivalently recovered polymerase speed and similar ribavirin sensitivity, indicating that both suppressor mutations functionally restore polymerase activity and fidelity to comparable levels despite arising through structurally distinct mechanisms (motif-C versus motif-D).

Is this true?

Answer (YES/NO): YES